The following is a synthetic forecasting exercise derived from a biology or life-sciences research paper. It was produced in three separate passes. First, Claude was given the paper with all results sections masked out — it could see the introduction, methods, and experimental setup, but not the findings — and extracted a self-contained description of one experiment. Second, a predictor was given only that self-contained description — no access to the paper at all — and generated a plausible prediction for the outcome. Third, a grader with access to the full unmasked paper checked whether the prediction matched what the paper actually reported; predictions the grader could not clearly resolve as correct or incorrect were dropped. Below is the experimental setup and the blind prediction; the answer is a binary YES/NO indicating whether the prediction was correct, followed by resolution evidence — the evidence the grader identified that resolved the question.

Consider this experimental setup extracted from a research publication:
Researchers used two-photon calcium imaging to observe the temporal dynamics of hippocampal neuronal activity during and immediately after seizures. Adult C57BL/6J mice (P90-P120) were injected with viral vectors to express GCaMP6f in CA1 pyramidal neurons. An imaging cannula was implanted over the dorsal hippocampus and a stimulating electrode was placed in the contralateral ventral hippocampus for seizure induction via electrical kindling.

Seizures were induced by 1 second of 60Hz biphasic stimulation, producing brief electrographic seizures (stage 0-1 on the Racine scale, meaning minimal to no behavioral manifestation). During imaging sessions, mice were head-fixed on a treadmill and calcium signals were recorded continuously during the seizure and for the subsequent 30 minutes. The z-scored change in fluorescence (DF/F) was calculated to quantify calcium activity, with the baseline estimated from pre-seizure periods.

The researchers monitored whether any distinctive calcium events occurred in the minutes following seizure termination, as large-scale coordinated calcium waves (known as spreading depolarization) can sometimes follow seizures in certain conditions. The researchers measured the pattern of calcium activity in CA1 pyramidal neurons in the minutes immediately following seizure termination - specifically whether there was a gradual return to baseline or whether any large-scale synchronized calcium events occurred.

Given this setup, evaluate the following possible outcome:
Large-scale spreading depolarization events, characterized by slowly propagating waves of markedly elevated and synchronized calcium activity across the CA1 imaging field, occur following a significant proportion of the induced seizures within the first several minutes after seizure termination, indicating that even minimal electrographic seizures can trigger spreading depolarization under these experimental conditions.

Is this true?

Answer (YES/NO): YES